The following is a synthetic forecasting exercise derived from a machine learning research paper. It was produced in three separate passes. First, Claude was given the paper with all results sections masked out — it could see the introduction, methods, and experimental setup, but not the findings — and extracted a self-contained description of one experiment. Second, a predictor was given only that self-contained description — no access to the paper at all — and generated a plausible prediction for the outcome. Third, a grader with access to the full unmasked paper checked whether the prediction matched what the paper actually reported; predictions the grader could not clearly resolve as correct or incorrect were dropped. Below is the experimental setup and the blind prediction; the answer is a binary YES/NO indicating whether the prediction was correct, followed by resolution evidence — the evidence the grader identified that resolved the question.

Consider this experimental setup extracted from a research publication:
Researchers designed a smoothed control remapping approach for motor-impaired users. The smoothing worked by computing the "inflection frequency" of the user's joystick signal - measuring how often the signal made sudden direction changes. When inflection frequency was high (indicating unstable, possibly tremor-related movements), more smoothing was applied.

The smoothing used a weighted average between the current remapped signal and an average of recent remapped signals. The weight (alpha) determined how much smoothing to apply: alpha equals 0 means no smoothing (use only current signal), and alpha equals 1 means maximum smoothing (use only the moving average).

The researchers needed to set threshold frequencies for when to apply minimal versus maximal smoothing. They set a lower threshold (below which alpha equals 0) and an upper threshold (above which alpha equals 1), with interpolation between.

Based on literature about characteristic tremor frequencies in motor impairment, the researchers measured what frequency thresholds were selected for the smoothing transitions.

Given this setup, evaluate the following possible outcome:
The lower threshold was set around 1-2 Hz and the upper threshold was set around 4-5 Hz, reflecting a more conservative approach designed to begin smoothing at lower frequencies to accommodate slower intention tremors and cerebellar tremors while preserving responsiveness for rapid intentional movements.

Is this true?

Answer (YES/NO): NO